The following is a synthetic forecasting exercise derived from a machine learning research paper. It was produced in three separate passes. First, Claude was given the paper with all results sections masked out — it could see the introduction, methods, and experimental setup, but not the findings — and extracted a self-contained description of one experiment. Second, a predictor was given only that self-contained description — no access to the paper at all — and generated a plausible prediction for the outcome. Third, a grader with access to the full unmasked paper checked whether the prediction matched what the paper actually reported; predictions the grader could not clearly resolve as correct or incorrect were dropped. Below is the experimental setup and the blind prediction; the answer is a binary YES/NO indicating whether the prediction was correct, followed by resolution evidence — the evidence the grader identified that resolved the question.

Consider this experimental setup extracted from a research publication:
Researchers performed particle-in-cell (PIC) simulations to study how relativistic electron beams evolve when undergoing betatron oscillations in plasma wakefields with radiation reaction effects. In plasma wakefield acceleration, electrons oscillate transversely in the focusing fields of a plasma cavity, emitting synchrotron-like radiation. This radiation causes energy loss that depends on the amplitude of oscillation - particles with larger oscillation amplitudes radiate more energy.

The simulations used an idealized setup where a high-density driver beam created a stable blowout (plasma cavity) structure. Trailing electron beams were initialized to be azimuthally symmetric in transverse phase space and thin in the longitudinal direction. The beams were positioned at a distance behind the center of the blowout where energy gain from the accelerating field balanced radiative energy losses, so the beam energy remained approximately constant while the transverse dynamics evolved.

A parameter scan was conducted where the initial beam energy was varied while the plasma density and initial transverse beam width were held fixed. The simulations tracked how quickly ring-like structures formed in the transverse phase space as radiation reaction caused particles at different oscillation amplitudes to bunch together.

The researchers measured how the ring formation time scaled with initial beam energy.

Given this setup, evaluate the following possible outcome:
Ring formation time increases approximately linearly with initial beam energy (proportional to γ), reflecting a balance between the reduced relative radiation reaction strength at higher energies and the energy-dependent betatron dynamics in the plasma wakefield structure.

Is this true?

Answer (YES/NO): NO